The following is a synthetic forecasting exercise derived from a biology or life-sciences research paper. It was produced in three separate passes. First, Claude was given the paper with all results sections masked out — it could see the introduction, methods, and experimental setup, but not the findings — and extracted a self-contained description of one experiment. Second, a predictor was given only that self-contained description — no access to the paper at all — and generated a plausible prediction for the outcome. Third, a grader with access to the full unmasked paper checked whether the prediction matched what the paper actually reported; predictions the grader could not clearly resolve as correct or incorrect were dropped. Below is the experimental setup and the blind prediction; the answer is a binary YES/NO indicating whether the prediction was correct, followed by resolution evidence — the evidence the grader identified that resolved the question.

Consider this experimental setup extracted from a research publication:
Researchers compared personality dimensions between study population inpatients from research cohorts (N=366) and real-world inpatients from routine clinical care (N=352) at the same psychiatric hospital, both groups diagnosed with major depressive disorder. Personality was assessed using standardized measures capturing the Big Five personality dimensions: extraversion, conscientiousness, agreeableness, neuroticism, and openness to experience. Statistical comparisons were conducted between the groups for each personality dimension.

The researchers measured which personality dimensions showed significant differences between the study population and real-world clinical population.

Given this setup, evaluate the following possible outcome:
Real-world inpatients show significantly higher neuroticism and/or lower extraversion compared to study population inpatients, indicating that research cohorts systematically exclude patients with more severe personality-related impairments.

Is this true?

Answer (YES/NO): YES